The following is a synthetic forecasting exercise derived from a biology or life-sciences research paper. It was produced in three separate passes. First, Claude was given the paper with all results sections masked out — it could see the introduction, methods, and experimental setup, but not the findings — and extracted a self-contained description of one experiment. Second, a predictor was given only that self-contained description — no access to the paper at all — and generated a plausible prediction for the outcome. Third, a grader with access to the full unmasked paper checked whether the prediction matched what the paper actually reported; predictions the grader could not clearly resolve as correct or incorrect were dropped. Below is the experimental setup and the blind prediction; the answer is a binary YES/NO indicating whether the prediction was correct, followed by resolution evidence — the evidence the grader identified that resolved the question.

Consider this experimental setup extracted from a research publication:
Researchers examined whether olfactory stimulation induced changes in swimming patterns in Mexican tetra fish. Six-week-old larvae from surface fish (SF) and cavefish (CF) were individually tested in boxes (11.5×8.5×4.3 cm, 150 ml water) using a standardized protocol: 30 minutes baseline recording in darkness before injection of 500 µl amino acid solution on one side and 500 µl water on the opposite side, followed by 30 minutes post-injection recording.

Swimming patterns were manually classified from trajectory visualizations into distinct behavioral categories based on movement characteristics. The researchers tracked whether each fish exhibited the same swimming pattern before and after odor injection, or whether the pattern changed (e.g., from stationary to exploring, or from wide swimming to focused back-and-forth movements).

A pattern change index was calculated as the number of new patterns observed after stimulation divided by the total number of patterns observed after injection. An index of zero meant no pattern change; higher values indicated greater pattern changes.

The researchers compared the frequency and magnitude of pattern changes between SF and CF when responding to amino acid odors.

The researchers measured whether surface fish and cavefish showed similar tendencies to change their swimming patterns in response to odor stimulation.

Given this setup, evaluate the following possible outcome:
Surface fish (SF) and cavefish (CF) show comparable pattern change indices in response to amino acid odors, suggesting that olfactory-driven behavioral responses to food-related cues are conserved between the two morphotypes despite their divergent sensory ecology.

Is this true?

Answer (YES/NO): NO